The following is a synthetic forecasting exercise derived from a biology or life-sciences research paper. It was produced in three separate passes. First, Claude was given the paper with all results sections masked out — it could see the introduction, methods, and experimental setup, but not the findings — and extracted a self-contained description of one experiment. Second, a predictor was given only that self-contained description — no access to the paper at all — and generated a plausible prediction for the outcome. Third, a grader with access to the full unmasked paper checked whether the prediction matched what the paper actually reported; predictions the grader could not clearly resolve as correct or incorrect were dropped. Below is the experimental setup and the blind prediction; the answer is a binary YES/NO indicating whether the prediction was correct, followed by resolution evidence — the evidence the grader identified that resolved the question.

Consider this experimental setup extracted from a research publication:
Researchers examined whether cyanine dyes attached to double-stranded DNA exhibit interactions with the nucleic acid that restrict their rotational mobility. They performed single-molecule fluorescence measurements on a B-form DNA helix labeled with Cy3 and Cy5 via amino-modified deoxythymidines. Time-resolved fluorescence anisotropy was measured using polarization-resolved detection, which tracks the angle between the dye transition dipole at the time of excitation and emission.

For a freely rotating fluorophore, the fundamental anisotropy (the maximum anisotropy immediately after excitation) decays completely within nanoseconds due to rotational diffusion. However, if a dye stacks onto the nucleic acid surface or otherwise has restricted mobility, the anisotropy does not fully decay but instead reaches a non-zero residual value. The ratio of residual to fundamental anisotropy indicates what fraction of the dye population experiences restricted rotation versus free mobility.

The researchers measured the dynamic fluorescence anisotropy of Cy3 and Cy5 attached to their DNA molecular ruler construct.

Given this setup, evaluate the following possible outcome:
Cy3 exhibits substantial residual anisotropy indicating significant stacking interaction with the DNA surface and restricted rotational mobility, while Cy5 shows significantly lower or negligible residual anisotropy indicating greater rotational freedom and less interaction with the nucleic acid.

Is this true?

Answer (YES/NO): NO